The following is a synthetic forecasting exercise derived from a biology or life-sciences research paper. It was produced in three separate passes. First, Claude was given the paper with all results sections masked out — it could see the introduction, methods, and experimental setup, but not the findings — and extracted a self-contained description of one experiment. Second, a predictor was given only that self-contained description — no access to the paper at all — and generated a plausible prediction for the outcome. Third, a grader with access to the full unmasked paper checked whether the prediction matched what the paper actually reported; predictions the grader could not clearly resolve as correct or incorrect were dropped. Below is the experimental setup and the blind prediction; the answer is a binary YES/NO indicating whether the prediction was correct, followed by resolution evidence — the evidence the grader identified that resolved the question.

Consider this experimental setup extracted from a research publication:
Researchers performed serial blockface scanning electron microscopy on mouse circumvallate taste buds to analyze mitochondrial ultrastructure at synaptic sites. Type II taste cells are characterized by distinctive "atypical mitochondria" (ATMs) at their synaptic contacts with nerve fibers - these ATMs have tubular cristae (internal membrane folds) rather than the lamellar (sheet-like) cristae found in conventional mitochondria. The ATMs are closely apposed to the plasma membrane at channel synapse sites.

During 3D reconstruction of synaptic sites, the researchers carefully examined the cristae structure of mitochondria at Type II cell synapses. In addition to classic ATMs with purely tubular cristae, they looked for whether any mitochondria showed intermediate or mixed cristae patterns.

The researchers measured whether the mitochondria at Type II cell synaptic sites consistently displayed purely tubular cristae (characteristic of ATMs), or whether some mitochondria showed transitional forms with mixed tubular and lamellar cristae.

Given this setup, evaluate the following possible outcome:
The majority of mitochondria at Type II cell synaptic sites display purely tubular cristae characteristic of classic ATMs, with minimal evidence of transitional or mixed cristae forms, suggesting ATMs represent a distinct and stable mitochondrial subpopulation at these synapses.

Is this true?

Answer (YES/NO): NO